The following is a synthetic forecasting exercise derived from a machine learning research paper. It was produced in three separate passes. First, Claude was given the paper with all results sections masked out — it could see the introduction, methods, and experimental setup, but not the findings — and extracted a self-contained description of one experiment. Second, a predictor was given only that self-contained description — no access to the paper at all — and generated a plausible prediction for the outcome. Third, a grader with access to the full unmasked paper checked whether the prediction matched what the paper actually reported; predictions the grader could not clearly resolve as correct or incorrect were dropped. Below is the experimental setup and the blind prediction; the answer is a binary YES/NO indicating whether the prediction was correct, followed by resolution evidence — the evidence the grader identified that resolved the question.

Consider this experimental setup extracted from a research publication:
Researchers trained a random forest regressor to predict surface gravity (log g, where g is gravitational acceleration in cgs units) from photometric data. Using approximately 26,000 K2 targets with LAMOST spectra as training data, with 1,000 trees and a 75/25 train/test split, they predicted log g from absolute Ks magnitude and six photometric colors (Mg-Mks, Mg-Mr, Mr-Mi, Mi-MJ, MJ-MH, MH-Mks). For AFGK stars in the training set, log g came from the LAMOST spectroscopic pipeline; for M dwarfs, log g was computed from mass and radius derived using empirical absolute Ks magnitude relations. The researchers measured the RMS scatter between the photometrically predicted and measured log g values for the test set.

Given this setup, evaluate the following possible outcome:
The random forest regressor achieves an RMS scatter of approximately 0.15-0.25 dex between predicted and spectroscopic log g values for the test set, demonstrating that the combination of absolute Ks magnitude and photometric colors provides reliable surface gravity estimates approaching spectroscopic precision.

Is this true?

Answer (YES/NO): YES